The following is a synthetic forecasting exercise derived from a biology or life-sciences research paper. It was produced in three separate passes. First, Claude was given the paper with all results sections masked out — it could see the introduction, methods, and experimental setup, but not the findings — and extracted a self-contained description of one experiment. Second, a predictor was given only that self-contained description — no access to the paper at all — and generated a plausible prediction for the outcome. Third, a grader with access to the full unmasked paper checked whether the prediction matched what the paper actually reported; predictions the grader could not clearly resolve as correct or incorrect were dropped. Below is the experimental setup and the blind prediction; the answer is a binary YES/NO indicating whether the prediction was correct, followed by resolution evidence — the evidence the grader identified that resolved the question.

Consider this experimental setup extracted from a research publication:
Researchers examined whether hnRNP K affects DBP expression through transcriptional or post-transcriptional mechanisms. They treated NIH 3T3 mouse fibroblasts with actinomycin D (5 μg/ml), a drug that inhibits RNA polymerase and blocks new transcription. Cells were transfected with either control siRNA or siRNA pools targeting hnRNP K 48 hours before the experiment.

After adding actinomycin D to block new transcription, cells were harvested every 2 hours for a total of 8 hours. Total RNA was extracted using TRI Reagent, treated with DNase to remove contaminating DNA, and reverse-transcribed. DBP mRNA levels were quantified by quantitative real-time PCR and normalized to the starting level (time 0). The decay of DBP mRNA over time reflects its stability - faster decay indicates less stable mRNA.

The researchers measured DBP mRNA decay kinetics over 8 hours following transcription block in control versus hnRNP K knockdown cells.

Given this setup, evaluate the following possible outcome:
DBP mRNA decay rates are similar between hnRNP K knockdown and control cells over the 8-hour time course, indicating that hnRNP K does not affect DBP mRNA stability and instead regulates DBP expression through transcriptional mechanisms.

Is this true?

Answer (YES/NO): YES